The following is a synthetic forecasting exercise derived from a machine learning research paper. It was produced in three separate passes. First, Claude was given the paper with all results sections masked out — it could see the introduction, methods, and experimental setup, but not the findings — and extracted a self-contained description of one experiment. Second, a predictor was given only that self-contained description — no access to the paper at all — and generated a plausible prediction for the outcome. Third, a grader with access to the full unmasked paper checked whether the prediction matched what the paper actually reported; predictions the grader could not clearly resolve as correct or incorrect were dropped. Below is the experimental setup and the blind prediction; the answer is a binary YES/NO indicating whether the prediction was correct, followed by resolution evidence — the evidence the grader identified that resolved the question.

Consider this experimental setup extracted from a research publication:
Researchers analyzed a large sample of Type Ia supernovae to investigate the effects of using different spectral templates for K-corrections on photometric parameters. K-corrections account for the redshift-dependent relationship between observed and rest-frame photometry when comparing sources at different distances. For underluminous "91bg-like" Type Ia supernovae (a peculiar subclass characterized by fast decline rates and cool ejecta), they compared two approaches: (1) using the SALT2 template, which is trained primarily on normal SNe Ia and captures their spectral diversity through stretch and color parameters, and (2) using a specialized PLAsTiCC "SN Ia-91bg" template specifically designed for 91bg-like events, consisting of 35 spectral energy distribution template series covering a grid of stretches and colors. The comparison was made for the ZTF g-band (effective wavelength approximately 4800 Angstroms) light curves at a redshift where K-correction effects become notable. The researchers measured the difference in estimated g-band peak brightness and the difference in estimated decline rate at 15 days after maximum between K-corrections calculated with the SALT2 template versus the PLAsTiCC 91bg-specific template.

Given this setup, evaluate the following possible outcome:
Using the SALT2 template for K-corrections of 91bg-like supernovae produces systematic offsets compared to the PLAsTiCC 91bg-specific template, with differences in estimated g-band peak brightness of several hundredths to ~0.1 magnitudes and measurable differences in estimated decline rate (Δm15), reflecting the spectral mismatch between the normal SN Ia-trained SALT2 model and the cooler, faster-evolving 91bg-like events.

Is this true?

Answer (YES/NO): NO